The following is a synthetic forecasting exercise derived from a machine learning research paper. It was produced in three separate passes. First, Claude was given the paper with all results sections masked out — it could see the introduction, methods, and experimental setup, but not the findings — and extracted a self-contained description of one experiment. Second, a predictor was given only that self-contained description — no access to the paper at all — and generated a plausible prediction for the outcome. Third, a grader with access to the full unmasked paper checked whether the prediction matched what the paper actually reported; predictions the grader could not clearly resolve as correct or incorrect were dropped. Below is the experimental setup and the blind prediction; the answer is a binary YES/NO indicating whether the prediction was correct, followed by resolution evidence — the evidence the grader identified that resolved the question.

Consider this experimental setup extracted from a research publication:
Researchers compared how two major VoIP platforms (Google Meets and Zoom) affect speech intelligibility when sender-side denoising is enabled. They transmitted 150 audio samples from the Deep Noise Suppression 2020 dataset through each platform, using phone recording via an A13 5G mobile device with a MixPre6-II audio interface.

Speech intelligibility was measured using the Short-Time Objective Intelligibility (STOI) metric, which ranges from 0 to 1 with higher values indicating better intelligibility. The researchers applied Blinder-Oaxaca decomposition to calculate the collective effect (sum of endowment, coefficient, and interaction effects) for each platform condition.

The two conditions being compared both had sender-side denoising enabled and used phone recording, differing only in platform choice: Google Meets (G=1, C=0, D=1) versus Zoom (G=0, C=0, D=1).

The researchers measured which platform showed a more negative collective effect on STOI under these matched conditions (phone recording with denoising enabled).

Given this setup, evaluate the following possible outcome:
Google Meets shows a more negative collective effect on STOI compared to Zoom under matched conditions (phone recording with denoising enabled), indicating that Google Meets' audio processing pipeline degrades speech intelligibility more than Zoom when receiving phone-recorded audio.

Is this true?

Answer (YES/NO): YES